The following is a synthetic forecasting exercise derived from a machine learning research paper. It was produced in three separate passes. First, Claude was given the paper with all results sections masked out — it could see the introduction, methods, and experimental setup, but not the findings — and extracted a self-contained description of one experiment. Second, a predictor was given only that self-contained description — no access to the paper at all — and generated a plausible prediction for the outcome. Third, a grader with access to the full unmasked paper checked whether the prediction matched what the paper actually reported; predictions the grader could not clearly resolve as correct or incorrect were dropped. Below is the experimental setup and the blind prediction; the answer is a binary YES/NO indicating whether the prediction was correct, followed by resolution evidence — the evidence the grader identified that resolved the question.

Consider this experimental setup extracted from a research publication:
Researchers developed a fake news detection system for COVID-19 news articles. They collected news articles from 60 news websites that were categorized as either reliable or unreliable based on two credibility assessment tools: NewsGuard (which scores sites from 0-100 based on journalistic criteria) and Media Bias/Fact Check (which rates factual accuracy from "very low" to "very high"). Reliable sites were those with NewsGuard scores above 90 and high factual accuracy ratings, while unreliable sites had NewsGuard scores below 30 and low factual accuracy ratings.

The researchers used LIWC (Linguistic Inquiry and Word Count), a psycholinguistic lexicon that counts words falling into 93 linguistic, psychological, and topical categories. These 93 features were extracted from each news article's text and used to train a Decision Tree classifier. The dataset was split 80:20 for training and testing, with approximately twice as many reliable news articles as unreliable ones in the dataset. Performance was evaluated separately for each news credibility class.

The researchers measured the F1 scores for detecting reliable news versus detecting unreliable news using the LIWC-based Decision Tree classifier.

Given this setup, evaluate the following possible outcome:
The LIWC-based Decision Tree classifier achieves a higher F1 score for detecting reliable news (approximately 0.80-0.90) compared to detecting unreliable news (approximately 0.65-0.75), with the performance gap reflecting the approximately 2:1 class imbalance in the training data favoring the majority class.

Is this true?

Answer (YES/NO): NO